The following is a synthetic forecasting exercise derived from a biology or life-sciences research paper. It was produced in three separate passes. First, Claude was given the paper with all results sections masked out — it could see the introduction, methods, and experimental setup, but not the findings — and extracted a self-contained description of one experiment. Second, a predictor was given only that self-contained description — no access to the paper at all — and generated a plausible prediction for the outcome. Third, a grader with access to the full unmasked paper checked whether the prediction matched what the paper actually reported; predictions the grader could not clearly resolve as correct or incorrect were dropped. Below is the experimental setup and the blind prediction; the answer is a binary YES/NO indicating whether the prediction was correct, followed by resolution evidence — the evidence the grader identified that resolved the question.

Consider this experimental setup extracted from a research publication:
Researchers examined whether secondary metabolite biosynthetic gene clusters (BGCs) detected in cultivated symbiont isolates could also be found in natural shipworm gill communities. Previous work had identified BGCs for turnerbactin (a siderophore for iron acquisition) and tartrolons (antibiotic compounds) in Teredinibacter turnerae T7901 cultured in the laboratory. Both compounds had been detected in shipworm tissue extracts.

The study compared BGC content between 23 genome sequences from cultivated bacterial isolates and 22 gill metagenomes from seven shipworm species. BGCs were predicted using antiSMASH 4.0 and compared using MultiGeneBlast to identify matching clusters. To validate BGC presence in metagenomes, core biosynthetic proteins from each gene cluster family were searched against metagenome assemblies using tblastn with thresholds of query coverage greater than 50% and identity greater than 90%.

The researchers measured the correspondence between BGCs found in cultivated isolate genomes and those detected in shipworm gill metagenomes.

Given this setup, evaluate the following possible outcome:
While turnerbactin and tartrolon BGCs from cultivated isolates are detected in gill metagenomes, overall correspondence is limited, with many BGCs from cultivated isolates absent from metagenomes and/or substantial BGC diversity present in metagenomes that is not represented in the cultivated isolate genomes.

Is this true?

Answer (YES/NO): NO